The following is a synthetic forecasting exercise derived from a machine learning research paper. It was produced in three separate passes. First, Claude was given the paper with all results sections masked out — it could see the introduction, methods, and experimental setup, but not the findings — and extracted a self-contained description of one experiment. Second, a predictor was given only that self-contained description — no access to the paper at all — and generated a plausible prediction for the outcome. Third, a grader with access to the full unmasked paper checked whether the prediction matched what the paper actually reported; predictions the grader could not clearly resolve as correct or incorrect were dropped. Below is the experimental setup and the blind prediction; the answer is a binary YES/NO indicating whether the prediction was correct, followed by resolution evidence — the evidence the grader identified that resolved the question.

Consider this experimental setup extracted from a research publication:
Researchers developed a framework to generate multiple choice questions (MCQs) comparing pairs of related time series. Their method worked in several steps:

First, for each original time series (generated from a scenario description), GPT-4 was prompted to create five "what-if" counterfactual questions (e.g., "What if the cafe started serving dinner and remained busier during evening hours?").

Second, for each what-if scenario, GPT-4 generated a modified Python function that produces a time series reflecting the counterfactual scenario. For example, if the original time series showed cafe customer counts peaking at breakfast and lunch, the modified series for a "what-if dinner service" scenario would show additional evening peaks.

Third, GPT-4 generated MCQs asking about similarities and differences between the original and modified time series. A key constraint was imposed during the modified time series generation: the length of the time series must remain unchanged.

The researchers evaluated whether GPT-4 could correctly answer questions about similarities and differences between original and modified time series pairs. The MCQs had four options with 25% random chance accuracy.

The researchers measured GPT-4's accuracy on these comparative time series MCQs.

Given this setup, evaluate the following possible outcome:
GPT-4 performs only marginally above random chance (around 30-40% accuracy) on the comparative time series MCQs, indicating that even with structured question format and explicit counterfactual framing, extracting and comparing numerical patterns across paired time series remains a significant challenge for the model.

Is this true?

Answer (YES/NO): NO